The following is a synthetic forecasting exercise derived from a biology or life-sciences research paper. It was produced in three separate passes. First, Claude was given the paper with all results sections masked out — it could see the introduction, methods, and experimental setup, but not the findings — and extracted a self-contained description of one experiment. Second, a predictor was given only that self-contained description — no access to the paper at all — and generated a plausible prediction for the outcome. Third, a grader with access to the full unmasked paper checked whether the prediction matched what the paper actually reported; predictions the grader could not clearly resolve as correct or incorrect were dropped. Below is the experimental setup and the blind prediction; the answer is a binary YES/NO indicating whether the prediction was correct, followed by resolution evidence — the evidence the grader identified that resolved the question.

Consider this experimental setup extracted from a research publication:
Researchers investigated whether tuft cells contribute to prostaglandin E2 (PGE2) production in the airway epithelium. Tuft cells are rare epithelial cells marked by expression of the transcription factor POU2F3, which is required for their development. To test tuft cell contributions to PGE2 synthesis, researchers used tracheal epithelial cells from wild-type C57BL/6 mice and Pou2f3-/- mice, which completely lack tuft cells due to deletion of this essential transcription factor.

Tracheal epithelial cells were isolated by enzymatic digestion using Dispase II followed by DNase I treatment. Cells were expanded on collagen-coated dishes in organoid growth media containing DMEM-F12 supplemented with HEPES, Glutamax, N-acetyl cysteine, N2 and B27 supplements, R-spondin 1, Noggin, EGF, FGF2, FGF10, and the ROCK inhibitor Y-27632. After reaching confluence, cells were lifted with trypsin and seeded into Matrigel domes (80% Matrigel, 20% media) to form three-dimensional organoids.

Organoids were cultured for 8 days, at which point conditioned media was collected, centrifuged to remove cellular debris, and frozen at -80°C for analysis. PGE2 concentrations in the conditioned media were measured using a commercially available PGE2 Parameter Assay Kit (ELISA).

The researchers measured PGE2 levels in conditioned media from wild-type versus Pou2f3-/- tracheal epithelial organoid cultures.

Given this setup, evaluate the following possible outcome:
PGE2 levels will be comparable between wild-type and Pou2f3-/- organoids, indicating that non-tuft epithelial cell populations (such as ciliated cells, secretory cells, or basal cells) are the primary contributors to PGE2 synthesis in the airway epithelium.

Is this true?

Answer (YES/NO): NO